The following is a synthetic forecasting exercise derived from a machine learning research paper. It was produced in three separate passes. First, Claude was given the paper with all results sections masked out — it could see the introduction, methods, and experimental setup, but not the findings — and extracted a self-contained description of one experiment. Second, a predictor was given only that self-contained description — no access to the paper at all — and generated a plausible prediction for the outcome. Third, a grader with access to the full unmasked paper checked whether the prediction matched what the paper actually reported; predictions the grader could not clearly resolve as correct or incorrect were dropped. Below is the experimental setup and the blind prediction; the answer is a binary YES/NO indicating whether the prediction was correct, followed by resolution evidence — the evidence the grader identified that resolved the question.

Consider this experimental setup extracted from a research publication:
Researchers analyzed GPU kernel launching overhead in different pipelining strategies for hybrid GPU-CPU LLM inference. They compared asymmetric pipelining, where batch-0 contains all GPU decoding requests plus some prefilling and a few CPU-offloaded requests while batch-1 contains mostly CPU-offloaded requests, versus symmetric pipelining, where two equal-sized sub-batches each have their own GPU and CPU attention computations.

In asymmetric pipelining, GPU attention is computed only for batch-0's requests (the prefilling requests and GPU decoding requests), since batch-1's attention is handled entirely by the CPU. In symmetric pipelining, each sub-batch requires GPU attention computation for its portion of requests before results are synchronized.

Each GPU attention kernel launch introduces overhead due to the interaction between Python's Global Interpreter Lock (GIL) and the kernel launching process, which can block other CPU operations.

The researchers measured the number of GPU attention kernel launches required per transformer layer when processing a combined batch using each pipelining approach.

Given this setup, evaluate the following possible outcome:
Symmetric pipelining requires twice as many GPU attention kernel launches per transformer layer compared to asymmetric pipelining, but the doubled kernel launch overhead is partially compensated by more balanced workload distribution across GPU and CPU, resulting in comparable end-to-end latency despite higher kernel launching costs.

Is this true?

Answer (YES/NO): NO